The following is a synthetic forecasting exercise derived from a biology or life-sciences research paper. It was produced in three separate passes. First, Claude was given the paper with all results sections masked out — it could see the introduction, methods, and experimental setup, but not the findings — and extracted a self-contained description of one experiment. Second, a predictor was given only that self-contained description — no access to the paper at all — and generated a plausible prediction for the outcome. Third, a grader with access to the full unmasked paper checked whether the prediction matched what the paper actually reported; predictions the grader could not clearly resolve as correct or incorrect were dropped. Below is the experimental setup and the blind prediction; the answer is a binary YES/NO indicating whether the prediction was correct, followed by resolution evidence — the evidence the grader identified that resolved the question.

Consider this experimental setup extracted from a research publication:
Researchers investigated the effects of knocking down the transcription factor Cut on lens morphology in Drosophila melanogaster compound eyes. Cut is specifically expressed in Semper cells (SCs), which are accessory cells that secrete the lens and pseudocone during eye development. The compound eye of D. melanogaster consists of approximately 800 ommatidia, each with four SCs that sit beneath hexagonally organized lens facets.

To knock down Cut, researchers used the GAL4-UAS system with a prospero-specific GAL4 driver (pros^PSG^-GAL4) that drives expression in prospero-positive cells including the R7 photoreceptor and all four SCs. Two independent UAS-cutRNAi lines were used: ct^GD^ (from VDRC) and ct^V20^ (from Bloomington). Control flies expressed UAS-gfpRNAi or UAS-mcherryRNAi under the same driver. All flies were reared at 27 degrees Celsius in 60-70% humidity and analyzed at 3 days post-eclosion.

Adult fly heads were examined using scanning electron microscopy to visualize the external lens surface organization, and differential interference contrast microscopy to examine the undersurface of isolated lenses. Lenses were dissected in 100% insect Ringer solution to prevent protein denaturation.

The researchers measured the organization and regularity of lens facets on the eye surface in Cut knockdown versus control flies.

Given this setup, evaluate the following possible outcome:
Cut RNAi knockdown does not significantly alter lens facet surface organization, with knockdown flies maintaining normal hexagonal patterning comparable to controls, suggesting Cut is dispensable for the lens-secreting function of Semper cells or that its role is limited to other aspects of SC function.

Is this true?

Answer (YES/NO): NO